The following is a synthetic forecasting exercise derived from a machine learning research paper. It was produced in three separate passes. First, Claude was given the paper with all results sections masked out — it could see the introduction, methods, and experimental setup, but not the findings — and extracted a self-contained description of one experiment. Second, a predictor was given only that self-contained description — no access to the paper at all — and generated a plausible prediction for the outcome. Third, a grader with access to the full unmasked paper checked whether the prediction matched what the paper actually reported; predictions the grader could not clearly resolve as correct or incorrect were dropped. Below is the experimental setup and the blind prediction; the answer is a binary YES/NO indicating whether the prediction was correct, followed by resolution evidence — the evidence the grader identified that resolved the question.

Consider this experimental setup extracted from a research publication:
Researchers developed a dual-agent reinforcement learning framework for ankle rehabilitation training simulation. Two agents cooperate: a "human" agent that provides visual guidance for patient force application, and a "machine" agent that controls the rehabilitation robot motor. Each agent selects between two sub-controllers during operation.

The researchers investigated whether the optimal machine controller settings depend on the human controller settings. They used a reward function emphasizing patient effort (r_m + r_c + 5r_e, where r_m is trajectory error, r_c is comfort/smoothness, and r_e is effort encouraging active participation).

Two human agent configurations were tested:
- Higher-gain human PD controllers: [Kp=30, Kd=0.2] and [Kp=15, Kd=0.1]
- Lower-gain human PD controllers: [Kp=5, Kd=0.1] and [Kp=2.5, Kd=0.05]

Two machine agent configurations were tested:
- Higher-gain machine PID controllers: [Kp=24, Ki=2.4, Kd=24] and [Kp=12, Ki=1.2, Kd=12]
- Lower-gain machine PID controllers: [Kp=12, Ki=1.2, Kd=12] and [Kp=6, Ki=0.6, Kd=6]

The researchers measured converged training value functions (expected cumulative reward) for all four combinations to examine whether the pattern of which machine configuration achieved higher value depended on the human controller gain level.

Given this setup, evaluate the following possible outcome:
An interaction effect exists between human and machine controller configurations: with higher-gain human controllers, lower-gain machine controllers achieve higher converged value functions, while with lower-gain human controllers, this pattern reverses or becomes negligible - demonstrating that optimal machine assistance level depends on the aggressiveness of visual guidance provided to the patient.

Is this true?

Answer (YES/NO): NO